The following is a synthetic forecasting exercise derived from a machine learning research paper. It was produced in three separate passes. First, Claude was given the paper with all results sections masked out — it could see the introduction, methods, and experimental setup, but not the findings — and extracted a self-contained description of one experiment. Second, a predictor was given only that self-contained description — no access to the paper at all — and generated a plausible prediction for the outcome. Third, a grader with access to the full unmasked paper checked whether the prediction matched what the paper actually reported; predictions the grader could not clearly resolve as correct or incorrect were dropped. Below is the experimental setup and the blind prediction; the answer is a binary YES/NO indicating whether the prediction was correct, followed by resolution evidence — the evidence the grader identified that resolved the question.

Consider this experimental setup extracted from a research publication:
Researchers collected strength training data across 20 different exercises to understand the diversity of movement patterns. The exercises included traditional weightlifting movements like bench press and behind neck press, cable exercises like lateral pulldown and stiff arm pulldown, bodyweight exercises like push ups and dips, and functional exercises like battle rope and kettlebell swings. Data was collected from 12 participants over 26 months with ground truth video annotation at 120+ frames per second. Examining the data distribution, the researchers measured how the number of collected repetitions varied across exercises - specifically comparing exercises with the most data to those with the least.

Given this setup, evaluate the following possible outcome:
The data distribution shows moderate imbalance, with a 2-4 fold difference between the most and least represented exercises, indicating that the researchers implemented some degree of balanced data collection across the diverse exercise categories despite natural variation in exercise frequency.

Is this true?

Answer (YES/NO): NO